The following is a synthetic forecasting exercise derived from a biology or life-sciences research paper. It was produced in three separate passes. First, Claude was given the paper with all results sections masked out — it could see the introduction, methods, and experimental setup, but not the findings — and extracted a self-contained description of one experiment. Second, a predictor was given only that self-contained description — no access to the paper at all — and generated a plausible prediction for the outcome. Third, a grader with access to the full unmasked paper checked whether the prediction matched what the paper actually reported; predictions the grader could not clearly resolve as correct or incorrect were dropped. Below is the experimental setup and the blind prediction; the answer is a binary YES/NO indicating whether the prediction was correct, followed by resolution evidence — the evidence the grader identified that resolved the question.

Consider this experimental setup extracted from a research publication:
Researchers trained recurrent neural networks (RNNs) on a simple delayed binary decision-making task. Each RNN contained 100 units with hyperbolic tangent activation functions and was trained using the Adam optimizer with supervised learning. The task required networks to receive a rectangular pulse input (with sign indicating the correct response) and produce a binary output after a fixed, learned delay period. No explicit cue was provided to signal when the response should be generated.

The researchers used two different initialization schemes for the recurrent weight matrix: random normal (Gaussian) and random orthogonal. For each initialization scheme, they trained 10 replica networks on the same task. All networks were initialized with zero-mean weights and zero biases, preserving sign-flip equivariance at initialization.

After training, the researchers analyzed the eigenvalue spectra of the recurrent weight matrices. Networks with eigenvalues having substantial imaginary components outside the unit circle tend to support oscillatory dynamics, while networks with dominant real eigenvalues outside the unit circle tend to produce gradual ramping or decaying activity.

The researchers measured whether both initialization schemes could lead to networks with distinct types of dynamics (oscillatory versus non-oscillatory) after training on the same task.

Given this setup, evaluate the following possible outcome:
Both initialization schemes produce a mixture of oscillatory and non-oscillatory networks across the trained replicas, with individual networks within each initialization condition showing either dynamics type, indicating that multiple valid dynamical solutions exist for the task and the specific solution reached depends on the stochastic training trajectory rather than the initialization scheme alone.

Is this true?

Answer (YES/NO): YES